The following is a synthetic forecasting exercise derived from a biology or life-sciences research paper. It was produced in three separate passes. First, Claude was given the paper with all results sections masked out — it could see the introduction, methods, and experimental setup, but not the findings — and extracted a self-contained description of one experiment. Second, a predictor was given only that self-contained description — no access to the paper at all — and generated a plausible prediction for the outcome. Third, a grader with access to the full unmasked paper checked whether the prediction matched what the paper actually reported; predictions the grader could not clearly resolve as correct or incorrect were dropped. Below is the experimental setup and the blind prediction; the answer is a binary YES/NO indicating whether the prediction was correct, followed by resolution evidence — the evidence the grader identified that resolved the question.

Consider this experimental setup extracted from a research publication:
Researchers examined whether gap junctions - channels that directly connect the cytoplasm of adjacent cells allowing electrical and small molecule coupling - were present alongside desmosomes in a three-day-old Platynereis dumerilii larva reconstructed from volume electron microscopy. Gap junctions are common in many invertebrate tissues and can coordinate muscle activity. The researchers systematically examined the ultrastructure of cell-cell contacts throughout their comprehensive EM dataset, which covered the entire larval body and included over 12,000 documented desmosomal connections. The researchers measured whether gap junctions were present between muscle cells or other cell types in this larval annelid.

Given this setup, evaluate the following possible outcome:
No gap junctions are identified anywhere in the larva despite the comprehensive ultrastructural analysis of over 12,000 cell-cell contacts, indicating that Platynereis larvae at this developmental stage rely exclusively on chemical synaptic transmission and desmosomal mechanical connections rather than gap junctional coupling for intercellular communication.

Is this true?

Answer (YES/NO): YES